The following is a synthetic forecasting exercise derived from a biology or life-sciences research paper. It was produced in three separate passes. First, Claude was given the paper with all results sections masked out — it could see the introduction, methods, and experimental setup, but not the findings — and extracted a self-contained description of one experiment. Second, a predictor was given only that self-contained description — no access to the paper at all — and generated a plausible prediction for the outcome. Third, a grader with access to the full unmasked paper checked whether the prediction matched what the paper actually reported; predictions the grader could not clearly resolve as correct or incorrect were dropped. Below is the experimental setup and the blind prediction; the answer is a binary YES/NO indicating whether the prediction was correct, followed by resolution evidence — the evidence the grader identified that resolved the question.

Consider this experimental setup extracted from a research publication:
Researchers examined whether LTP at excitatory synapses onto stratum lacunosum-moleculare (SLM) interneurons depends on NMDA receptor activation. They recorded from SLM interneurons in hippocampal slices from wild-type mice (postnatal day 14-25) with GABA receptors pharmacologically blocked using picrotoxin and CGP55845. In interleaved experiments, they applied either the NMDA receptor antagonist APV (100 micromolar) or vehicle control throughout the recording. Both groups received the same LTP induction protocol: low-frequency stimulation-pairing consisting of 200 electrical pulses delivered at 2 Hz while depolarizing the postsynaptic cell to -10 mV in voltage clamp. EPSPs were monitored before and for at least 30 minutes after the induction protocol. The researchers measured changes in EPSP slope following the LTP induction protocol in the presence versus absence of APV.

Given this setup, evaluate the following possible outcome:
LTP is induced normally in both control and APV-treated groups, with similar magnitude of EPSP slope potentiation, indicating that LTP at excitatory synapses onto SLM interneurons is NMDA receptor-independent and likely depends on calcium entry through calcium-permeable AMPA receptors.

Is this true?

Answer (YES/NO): NO